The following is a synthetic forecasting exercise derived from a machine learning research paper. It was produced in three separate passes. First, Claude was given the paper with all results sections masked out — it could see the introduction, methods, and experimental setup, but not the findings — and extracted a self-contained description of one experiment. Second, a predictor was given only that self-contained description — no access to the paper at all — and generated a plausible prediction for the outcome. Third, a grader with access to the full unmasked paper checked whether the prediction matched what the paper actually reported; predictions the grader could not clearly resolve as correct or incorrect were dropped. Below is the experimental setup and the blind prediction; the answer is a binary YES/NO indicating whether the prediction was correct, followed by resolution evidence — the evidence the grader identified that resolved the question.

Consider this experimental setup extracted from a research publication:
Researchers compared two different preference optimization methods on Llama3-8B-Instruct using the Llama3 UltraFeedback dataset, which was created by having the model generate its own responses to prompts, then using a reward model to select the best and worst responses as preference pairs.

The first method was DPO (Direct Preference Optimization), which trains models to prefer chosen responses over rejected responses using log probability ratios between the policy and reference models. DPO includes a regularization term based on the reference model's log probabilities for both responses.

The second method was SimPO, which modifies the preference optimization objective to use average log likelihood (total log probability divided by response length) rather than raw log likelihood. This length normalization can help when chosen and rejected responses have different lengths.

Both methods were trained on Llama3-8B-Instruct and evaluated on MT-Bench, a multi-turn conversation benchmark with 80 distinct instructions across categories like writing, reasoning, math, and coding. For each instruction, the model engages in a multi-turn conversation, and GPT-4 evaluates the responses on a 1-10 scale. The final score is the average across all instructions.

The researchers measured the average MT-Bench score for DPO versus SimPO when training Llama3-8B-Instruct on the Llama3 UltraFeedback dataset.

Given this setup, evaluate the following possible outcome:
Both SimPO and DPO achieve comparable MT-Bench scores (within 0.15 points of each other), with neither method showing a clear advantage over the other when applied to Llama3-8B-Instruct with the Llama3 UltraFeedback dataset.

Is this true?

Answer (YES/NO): YES